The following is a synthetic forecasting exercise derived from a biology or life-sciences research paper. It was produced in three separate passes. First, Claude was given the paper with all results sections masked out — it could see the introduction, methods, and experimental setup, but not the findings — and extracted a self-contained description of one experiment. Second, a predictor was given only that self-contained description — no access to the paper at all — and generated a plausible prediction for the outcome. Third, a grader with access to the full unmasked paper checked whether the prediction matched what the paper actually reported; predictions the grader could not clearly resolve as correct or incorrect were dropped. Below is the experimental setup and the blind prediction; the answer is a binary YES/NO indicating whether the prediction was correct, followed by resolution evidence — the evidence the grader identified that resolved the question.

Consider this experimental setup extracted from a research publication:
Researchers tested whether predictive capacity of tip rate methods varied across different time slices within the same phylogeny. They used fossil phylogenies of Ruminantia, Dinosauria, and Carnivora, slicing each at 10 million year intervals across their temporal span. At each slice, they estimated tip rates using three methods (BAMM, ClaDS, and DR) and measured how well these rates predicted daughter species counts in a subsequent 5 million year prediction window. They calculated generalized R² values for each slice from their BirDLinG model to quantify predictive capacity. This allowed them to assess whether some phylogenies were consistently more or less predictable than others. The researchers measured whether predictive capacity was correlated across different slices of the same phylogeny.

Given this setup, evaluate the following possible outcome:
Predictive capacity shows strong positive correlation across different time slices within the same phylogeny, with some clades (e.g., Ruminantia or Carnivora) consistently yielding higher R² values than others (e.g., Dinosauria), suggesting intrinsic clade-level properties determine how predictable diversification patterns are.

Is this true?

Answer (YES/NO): NO